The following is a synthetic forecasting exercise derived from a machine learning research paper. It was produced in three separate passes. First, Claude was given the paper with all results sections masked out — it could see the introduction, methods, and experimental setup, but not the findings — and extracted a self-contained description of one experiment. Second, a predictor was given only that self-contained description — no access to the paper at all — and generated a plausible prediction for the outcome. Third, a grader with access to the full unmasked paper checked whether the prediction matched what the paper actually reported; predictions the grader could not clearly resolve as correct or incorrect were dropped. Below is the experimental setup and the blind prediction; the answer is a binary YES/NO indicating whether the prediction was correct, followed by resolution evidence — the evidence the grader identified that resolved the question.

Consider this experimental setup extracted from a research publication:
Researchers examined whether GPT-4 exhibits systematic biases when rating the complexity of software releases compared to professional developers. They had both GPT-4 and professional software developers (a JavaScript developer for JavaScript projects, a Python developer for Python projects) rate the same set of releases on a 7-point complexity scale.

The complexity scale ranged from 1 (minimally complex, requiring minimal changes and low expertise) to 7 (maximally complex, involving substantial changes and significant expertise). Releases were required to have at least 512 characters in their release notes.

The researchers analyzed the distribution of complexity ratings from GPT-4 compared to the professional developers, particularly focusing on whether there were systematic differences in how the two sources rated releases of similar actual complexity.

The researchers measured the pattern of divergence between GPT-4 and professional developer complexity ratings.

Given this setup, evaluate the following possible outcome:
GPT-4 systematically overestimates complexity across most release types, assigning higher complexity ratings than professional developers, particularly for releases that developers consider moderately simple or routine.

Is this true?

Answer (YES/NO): YES